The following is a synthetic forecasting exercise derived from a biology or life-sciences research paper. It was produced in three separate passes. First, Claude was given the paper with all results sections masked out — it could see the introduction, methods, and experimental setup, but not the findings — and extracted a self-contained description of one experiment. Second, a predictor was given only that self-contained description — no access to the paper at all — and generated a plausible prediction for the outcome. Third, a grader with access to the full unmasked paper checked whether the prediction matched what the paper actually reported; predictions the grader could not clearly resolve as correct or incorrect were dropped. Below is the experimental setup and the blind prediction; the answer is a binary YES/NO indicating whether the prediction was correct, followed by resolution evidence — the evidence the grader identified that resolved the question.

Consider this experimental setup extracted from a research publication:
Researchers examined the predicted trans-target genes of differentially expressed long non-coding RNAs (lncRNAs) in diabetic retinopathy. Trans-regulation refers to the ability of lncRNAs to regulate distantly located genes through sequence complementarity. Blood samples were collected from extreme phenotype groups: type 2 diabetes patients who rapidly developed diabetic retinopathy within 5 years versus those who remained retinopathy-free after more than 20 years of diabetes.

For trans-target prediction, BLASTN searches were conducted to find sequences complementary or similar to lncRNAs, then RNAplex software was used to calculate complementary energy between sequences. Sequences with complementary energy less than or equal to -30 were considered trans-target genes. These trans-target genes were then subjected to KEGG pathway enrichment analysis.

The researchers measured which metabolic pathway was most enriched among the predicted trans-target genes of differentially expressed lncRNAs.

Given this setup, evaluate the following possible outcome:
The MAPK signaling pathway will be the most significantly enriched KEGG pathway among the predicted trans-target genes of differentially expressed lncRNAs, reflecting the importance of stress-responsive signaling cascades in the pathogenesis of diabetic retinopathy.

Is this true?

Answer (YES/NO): NO